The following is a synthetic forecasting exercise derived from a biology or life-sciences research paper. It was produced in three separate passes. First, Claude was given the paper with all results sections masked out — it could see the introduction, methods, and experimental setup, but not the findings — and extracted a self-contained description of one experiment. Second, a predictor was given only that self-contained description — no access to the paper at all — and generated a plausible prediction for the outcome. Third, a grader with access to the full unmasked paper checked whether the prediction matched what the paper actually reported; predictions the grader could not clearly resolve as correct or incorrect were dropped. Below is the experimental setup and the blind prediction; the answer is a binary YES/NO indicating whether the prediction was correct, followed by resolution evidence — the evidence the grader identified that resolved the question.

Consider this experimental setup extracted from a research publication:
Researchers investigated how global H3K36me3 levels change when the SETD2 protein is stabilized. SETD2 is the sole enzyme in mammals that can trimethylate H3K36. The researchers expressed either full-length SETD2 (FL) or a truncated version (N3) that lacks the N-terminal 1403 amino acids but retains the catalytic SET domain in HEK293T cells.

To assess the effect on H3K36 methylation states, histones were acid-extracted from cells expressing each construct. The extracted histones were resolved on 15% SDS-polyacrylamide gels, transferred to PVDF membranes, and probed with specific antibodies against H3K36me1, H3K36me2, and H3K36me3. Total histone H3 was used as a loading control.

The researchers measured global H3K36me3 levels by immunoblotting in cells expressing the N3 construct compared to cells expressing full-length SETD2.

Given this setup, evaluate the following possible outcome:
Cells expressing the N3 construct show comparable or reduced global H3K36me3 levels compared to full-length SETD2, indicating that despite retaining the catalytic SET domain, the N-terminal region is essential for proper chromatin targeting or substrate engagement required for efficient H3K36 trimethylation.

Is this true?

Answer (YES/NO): NO